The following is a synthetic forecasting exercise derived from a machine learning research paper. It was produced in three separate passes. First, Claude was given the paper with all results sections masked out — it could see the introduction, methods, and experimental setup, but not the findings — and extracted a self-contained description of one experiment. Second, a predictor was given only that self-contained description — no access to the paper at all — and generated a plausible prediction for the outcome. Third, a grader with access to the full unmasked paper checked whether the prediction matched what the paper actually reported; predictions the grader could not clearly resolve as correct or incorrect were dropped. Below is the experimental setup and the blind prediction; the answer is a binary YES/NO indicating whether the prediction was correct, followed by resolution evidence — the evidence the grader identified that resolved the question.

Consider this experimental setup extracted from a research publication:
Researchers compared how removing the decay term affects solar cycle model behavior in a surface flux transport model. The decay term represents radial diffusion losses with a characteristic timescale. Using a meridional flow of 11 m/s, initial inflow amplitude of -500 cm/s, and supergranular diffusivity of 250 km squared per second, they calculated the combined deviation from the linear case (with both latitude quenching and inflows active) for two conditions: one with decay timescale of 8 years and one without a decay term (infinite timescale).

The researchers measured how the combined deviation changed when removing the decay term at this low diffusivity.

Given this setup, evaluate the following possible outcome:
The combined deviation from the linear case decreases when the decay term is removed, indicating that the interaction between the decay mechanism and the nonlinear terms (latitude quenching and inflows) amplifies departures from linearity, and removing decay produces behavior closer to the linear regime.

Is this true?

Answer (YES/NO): YES